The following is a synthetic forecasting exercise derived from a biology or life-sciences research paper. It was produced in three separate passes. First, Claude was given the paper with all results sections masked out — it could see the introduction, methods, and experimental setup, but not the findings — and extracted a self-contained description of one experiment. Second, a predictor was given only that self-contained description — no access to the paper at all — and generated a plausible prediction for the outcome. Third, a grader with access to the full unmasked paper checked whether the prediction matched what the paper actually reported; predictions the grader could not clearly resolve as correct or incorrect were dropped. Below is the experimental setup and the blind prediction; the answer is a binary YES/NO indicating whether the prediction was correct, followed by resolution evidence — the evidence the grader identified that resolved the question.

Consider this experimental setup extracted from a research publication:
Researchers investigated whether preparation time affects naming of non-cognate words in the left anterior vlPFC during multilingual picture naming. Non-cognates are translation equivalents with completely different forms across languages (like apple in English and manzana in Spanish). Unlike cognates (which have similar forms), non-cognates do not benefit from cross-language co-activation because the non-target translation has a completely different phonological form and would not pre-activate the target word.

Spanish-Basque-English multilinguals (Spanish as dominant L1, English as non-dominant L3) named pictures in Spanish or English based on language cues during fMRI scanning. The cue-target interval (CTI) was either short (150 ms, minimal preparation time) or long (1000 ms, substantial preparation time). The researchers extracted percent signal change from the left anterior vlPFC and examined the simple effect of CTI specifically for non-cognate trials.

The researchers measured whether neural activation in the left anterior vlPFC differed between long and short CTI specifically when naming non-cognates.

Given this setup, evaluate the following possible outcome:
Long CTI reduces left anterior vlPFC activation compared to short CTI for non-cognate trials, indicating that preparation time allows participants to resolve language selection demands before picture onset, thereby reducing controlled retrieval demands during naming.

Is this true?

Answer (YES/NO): NO